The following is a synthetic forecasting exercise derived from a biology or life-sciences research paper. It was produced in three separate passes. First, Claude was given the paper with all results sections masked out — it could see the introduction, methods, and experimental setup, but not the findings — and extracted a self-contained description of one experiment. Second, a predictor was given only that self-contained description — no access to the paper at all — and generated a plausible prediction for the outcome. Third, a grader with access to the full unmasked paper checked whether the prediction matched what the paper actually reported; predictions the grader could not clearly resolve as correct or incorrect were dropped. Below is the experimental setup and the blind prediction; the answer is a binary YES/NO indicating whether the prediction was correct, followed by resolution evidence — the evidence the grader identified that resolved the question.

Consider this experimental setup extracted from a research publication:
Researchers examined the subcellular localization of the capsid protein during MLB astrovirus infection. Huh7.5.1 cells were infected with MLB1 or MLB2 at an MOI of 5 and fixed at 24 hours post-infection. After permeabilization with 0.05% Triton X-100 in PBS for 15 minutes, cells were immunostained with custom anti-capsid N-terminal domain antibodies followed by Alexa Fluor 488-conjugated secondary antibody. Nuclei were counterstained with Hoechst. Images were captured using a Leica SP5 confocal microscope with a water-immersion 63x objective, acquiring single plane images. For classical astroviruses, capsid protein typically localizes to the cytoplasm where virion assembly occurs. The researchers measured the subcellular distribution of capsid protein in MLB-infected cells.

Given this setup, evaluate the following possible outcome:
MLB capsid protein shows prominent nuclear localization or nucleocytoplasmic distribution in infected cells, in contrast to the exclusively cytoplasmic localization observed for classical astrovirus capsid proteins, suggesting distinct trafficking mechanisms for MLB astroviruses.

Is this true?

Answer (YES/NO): NO